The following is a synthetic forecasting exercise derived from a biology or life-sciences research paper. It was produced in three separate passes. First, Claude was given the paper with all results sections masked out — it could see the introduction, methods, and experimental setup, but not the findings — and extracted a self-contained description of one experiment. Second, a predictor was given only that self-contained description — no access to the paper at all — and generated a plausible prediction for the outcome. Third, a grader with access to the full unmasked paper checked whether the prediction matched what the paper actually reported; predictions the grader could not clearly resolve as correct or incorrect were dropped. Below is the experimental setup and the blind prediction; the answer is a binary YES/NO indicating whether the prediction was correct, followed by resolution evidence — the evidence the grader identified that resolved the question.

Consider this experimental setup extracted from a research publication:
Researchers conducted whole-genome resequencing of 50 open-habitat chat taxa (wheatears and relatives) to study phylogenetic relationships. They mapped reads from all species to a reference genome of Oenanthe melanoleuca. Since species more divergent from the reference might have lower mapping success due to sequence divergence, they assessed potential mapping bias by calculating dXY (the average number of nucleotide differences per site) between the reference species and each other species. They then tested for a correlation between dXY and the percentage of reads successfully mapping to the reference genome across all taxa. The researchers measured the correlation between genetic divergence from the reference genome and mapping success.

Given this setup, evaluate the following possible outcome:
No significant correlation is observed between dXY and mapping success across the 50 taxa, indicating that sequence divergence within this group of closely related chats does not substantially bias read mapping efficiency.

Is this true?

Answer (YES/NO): YES